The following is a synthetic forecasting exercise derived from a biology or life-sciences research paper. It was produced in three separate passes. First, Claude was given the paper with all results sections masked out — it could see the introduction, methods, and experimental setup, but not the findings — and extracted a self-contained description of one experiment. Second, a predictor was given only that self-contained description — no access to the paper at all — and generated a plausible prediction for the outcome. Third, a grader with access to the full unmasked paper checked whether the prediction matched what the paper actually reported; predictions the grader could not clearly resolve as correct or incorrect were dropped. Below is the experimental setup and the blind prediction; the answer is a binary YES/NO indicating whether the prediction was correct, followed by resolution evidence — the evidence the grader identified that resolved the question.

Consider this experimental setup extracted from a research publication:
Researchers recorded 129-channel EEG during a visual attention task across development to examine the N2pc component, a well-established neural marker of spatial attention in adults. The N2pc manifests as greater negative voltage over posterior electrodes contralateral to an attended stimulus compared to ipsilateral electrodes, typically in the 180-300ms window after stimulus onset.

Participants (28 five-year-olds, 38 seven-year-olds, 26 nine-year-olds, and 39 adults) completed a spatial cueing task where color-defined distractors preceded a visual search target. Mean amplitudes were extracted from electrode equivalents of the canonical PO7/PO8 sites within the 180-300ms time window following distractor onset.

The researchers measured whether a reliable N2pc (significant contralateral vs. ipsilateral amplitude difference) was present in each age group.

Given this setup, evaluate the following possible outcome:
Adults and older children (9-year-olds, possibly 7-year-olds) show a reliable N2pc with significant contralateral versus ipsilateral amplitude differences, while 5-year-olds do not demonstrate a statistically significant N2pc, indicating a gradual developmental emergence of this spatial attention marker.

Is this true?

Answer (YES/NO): NO